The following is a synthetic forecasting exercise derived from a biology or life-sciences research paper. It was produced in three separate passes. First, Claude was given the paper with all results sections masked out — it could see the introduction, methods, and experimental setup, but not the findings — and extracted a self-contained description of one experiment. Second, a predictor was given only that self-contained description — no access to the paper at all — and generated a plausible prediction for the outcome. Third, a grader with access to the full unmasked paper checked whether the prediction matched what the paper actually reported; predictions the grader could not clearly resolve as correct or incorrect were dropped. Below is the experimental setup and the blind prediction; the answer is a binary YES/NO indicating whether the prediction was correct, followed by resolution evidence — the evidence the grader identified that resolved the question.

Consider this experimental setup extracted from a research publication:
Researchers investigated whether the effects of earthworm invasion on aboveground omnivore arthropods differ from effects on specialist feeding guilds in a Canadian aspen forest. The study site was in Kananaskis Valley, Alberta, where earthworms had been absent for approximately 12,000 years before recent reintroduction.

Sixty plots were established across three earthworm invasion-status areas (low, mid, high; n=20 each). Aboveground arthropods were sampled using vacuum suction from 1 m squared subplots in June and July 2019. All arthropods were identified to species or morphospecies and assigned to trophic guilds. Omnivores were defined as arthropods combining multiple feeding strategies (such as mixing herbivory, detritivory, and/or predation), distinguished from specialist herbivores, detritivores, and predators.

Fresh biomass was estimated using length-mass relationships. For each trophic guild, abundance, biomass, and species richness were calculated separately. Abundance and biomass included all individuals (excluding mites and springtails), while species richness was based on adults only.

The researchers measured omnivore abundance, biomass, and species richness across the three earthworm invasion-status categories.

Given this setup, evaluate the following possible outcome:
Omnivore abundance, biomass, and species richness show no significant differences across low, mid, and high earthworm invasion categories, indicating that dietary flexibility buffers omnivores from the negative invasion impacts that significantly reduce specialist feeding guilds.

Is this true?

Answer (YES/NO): NO